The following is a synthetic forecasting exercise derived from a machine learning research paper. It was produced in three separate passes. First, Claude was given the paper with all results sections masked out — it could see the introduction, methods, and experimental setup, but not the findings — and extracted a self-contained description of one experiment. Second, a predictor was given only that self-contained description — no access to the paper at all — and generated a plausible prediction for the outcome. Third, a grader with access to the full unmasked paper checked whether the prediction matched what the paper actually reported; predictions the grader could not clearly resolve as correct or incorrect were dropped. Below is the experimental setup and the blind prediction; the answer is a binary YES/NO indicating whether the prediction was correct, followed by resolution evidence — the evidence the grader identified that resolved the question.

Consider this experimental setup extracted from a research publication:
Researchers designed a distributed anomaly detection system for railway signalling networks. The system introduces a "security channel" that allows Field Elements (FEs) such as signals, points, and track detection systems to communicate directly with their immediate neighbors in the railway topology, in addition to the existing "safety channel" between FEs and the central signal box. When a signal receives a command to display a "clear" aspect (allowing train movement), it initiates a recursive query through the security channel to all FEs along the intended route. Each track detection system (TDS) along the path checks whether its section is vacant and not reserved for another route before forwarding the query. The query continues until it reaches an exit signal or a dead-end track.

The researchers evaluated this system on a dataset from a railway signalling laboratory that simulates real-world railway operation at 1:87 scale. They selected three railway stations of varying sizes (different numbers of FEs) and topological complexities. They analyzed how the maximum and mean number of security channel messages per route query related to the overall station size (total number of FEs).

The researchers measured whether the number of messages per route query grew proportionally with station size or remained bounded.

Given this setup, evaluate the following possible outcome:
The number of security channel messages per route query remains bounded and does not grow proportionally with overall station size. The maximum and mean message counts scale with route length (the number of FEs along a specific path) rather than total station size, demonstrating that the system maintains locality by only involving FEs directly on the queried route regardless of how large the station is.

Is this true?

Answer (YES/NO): YES